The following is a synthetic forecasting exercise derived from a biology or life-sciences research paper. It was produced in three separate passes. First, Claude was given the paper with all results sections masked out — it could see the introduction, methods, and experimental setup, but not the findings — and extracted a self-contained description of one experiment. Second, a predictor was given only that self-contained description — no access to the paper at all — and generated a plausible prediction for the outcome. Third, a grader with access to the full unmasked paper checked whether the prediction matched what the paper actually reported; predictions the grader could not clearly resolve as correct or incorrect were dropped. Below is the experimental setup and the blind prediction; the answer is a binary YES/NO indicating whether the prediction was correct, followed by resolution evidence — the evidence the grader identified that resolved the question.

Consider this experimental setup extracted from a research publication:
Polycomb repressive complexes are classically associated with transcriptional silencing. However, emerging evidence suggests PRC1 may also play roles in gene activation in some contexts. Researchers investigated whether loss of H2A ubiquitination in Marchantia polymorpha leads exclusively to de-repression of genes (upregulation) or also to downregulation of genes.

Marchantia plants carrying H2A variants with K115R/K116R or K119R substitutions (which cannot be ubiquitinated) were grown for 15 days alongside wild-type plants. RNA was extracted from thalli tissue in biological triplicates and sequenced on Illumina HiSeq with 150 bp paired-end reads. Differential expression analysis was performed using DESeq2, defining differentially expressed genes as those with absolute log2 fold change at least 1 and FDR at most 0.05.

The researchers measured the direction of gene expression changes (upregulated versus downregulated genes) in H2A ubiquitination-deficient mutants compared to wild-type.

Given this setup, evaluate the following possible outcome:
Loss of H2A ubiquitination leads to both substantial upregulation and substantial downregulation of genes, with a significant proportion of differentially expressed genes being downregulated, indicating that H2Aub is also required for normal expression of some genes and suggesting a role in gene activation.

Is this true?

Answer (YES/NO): YES